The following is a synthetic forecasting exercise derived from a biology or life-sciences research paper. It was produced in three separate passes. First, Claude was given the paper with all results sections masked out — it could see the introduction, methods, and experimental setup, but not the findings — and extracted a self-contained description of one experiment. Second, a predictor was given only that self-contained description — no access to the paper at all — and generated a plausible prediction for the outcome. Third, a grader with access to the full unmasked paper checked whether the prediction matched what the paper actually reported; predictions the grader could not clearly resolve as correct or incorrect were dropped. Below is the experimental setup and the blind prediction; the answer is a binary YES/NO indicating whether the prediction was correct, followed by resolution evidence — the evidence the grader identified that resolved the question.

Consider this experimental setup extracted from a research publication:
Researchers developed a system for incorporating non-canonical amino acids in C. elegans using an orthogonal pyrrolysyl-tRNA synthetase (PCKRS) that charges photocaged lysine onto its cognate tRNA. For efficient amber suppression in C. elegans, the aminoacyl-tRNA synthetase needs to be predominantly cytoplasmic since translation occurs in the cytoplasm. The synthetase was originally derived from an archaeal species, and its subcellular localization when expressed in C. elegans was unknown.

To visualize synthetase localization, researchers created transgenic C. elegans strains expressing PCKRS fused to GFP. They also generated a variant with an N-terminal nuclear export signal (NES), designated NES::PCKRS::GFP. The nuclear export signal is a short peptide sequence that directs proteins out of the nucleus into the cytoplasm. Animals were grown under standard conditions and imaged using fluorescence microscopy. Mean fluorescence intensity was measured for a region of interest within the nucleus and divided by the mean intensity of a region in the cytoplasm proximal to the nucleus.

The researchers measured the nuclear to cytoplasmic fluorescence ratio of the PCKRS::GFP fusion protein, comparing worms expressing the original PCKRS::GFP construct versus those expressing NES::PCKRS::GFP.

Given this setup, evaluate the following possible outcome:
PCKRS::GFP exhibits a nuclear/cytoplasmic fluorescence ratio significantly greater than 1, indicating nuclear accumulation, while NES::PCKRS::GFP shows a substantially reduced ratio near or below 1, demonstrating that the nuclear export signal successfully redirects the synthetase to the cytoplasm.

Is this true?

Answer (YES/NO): YES